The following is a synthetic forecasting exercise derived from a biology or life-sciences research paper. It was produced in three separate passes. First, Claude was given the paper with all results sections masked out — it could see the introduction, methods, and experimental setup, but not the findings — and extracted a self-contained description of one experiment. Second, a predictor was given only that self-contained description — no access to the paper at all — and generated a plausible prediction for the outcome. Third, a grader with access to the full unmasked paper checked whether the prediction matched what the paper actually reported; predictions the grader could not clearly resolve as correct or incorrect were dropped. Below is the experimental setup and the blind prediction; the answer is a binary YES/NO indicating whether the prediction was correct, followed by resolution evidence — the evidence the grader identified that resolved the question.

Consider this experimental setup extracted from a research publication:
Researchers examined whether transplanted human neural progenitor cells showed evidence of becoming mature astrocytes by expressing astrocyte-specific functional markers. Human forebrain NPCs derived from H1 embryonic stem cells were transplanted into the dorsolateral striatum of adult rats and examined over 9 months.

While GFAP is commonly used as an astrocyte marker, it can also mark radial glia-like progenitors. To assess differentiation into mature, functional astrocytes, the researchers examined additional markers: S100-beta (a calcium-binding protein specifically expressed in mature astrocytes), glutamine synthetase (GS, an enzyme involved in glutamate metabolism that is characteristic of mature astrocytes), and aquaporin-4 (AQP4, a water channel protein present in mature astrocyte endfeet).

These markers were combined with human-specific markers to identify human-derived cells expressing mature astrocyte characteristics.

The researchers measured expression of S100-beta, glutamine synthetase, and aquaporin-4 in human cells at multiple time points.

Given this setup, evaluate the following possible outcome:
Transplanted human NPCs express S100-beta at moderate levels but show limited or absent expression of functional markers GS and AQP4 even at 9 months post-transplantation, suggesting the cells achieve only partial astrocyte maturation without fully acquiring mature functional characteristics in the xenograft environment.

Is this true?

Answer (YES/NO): NO